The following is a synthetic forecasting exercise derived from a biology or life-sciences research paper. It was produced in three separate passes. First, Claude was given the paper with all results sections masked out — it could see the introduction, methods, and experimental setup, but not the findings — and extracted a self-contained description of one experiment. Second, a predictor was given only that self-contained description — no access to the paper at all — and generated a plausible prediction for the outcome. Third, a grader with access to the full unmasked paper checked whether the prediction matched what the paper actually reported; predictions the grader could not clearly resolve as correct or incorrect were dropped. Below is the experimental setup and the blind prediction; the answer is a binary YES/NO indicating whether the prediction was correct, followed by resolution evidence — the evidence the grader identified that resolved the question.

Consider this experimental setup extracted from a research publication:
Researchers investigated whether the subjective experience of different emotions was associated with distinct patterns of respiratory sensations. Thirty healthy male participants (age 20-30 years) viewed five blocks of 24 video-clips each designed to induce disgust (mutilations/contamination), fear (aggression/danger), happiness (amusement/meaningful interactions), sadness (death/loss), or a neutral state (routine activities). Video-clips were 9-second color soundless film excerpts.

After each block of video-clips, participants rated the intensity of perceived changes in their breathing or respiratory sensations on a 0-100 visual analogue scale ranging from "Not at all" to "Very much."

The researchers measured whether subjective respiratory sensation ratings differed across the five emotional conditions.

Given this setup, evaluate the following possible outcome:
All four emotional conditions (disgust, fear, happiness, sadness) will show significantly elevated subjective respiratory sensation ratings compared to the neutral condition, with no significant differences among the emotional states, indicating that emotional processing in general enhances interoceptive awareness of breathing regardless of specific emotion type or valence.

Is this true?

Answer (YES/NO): NO